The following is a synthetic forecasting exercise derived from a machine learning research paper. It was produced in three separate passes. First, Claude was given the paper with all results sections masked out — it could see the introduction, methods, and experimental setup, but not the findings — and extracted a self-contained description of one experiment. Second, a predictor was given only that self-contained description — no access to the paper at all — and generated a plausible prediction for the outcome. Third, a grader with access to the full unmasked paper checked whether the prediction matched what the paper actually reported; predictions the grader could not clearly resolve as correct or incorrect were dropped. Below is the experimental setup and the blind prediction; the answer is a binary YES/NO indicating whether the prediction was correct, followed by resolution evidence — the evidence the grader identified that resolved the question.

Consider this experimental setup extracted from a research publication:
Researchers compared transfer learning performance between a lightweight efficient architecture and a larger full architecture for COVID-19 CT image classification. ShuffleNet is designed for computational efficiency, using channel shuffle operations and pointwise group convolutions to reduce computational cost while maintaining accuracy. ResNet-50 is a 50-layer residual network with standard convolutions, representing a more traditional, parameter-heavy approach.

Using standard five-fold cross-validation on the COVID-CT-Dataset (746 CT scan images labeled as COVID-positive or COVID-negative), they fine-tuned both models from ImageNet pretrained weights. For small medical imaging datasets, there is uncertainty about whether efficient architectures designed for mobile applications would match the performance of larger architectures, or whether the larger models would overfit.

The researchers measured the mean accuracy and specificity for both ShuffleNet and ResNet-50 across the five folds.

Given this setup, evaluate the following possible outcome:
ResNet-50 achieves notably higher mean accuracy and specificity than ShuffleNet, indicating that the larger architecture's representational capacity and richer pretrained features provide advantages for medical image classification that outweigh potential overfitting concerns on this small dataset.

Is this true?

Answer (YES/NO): NO